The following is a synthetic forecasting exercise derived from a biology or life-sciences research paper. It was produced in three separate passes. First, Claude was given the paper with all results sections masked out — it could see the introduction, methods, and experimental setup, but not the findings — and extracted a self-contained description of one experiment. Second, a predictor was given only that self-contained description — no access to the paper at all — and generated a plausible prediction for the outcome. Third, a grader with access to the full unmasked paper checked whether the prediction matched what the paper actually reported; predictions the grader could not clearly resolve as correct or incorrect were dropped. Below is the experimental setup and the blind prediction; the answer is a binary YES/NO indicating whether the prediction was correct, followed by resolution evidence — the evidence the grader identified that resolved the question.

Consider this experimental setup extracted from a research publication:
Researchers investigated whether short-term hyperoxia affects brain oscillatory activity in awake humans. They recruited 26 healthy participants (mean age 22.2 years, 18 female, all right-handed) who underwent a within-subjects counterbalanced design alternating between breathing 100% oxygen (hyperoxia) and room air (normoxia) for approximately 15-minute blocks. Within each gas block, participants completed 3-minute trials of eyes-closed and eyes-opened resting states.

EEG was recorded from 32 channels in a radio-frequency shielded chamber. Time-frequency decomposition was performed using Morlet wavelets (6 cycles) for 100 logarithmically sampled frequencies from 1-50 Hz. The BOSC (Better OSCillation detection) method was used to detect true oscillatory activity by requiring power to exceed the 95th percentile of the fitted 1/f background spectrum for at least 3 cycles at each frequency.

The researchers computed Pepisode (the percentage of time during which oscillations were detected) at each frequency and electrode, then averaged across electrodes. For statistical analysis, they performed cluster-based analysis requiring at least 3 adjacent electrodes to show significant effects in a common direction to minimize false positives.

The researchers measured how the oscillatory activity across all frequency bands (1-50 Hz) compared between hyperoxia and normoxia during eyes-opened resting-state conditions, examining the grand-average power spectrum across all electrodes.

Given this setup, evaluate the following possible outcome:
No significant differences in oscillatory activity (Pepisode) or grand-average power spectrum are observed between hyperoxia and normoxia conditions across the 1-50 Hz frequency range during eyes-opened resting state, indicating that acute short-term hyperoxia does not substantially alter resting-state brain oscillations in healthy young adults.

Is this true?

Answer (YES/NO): NO